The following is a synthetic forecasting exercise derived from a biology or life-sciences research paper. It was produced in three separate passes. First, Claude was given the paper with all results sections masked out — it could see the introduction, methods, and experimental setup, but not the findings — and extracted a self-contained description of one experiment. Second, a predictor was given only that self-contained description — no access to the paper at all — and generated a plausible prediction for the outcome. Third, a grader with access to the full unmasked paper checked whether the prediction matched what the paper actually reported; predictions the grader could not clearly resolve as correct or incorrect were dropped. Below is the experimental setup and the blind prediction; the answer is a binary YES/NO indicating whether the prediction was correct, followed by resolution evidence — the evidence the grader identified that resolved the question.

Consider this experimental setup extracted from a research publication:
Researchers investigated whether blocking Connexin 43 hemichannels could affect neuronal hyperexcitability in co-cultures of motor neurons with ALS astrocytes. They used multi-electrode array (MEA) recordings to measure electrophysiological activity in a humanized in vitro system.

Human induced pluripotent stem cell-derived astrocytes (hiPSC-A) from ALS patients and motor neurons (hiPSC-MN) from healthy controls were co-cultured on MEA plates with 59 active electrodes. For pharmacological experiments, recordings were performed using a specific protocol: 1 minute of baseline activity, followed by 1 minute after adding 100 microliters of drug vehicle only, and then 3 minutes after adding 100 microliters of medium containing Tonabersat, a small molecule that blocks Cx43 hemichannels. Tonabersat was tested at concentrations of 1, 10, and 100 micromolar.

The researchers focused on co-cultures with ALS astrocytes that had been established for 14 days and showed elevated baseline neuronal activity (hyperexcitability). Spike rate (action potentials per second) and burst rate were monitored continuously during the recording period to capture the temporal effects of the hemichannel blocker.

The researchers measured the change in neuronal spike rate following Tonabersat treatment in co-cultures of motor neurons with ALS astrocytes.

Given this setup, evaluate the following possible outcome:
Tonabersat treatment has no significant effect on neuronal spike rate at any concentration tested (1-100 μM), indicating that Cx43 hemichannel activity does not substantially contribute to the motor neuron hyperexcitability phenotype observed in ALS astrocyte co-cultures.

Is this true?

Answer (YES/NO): NO